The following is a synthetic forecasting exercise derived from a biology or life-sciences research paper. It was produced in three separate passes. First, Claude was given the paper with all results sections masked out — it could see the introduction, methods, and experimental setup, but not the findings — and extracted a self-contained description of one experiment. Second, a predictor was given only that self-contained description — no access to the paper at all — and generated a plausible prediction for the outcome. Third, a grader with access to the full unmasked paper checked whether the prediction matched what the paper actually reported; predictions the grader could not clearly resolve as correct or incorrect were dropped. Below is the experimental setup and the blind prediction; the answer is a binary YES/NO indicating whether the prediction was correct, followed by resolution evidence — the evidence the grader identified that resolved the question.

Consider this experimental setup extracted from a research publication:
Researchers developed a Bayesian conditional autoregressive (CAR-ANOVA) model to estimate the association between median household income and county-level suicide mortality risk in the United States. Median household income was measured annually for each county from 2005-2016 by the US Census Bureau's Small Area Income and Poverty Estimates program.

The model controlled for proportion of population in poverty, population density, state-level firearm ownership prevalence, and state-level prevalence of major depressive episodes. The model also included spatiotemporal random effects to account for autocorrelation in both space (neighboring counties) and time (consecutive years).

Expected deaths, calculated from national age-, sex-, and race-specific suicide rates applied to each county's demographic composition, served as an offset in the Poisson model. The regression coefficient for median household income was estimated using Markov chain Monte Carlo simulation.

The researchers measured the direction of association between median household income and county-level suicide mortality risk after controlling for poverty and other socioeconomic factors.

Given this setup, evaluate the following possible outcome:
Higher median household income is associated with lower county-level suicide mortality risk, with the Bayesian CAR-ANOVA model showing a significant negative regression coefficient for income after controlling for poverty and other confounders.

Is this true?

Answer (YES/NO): YES